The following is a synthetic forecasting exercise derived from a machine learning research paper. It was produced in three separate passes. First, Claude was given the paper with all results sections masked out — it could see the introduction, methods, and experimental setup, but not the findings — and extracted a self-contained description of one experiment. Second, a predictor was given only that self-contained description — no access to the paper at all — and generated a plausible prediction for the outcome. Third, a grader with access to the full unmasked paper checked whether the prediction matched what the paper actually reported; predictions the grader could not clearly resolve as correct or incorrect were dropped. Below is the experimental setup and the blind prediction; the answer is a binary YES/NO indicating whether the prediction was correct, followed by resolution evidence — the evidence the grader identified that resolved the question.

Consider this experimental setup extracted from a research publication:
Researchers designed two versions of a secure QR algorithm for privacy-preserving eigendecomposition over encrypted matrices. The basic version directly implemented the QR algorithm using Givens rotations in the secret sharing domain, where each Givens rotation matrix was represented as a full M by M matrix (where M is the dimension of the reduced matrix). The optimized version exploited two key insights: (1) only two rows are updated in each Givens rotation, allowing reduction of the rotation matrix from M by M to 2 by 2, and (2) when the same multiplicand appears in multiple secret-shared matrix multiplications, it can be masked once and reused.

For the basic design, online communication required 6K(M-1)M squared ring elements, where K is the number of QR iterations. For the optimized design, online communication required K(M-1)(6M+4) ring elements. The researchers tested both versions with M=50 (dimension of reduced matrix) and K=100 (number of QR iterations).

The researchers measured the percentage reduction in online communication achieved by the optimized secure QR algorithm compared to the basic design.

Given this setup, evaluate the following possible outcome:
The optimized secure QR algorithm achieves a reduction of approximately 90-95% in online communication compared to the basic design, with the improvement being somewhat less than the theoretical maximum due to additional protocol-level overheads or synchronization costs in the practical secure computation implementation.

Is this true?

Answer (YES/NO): NO